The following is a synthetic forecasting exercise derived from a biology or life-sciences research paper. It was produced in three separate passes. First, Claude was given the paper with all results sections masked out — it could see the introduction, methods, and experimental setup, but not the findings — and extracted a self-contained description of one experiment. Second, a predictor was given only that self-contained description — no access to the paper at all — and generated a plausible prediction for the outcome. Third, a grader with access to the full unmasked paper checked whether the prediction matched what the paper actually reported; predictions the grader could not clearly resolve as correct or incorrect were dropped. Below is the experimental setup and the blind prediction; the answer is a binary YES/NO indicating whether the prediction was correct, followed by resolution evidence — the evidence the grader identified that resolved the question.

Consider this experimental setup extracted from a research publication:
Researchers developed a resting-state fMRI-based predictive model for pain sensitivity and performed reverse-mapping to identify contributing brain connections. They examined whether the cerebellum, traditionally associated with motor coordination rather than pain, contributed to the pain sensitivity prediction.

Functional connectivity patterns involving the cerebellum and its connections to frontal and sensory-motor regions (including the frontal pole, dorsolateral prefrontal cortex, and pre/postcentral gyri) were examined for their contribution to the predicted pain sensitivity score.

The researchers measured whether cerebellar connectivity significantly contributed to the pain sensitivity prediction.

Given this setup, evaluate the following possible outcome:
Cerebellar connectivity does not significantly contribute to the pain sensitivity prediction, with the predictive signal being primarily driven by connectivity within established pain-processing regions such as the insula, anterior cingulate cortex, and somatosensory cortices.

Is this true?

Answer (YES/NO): NO